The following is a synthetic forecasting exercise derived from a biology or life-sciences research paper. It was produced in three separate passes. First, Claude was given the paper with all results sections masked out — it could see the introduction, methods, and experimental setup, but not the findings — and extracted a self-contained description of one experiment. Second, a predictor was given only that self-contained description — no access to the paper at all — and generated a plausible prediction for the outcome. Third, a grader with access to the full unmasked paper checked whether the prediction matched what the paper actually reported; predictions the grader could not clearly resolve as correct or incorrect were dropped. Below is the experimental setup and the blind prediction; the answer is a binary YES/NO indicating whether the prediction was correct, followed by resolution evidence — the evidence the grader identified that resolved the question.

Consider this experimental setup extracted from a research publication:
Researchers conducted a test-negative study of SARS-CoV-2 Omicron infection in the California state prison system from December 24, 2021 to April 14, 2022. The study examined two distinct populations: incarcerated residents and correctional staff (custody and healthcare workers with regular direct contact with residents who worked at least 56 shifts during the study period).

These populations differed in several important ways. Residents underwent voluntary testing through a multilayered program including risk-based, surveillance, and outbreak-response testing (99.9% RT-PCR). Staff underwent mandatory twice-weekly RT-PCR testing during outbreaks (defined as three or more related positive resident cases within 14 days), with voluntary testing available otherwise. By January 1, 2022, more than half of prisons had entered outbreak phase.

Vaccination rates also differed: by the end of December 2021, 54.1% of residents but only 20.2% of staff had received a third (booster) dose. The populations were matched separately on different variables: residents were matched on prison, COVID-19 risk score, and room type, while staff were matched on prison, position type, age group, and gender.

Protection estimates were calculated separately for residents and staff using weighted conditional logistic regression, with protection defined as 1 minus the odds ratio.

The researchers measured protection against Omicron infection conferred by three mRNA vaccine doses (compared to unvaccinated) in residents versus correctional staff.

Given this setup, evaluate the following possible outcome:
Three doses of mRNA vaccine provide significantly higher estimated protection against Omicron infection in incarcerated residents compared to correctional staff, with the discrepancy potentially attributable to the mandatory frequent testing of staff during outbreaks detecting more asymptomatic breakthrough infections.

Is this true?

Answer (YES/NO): NO